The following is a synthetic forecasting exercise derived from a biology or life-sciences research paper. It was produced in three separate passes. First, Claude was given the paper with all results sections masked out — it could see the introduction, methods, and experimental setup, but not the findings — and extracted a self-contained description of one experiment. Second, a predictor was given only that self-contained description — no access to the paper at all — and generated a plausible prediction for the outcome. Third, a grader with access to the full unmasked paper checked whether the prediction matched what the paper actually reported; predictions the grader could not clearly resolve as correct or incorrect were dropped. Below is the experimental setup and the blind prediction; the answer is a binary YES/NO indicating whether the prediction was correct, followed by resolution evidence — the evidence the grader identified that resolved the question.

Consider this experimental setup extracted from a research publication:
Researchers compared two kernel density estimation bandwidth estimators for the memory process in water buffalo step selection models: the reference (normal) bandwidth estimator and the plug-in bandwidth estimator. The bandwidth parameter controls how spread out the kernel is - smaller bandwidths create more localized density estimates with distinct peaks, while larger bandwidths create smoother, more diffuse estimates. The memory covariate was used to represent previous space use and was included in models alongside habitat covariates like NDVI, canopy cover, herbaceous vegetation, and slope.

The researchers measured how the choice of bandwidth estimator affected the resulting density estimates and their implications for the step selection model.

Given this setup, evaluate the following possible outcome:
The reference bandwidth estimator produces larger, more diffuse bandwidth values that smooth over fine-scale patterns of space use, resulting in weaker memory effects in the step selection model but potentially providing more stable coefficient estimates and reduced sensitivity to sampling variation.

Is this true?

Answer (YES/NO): NO